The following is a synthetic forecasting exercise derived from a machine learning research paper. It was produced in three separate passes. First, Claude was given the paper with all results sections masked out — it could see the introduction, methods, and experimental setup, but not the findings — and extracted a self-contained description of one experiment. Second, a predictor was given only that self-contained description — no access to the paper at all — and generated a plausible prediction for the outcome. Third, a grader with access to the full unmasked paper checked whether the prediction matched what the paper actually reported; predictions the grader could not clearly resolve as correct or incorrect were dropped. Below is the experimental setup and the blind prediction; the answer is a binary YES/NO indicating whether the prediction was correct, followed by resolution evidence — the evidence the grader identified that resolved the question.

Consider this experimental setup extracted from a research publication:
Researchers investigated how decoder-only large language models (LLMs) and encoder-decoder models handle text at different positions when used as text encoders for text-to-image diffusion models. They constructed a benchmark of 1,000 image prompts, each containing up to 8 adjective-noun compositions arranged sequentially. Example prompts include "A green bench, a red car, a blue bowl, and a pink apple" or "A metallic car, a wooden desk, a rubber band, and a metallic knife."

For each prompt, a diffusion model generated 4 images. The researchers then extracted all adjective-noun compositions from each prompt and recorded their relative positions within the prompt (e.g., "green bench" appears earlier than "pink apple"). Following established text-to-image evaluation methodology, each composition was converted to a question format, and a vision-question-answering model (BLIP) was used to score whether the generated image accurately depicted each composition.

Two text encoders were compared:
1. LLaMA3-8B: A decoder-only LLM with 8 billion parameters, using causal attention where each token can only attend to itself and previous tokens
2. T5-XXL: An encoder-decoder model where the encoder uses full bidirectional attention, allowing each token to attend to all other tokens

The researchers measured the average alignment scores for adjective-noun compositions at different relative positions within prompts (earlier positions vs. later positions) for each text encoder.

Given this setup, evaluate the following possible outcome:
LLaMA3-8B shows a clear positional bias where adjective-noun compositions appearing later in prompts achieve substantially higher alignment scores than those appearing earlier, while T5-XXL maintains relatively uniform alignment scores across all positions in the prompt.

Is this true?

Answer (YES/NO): NO